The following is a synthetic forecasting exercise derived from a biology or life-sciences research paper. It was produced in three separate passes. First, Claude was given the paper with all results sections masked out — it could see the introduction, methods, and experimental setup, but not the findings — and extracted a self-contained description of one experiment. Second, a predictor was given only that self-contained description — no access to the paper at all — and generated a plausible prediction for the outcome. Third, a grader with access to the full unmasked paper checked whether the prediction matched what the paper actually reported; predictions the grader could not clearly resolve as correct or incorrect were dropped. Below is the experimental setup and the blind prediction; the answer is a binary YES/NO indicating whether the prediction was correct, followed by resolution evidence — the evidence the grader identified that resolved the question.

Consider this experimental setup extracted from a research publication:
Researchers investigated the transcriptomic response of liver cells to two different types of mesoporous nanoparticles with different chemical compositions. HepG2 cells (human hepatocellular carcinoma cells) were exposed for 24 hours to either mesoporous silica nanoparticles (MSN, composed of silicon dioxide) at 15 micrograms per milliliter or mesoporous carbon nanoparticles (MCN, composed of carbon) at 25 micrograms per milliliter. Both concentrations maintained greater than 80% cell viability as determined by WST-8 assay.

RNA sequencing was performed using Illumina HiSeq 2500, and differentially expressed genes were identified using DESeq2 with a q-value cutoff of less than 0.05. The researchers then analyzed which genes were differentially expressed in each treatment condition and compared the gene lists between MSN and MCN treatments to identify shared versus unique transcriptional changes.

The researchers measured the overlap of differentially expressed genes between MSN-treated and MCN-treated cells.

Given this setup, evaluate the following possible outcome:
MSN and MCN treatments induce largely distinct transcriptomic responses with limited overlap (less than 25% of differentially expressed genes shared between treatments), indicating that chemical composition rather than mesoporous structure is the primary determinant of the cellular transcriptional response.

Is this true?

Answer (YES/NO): NO